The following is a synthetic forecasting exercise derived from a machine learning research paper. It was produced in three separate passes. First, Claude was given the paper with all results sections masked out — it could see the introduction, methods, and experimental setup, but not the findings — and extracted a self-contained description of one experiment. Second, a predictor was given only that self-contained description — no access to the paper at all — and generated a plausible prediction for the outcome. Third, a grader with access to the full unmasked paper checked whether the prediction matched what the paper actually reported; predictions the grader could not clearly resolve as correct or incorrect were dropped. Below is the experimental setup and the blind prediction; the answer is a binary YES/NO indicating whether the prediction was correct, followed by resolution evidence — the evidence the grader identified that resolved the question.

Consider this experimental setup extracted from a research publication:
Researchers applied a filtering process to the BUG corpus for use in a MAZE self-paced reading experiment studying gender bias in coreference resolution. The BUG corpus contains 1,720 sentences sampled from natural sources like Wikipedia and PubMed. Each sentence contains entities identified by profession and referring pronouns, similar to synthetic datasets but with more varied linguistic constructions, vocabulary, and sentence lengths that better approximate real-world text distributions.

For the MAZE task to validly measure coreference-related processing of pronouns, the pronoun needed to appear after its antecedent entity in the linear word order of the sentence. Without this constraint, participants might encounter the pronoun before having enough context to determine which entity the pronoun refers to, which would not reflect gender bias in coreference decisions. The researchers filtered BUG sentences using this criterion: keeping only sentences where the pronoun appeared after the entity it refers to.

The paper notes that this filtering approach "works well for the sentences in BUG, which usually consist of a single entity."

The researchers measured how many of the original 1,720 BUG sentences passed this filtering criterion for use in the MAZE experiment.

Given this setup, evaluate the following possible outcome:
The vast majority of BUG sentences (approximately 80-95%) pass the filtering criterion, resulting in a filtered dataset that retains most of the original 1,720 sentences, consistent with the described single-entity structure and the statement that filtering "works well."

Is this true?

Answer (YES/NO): YES